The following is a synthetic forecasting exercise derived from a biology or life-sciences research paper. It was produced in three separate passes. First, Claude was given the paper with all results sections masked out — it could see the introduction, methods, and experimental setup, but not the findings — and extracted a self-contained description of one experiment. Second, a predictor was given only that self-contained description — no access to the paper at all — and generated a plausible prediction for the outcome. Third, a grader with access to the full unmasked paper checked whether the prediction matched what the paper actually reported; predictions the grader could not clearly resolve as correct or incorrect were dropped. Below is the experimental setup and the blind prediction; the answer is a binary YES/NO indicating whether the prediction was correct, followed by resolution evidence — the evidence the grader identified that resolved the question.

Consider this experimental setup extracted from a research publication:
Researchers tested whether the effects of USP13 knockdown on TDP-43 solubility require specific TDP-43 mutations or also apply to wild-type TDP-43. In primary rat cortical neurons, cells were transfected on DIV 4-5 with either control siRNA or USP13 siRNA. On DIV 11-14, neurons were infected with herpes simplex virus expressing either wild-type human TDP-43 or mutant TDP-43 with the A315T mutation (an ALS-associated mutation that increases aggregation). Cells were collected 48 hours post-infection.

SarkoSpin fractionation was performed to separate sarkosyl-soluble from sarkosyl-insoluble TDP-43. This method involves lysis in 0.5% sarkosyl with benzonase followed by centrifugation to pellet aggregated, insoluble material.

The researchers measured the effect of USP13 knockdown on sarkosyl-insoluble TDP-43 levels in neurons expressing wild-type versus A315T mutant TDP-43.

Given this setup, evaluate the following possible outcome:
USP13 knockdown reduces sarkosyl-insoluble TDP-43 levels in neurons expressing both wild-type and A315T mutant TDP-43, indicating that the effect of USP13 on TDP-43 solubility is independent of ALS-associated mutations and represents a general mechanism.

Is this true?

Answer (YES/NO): YES